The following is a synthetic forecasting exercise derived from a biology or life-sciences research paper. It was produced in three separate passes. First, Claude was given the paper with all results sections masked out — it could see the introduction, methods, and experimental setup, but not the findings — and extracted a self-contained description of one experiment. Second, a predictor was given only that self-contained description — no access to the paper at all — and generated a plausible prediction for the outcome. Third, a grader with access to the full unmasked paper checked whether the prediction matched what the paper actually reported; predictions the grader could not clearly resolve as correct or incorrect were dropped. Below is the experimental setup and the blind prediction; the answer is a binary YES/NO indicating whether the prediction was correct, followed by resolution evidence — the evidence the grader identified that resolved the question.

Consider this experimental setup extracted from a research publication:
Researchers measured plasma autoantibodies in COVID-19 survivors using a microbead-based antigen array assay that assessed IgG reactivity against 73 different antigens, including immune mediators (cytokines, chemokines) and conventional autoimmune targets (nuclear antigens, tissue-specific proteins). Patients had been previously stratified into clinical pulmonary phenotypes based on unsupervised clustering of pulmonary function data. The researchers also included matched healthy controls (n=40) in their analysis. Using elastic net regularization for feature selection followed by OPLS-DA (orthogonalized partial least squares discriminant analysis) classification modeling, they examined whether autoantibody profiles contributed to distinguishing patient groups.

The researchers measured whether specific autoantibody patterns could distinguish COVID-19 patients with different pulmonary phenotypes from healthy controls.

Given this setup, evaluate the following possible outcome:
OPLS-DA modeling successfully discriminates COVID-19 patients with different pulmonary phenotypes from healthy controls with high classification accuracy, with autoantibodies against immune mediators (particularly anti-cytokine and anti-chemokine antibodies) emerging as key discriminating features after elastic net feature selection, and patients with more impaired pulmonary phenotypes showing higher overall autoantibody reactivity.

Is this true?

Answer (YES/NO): NO